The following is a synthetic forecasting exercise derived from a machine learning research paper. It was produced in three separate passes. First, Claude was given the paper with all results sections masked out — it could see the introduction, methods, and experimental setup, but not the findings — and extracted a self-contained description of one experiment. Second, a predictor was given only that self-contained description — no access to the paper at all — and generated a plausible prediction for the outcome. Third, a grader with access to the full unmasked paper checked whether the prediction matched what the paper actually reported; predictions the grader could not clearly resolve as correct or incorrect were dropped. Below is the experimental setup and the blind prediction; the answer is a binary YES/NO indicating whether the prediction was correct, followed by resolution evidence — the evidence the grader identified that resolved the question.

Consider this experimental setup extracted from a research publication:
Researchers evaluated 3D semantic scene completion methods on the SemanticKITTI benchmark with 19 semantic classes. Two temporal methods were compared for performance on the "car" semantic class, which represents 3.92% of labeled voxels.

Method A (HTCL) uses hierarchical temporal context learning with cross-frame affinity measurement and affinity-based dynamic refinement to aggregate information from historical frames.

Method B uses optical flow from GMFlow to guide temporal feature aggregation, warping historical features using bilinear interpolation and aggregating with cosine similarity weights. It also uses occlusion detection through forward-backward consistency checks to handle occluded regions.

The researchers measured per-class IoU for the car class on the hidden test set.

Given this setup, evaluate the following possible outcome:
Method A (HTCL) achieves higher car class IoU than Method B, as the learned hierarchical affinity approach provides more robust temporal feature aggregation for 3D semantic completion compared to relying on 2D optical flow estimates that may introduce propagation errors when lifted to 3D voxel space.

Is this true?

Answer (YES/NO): YES